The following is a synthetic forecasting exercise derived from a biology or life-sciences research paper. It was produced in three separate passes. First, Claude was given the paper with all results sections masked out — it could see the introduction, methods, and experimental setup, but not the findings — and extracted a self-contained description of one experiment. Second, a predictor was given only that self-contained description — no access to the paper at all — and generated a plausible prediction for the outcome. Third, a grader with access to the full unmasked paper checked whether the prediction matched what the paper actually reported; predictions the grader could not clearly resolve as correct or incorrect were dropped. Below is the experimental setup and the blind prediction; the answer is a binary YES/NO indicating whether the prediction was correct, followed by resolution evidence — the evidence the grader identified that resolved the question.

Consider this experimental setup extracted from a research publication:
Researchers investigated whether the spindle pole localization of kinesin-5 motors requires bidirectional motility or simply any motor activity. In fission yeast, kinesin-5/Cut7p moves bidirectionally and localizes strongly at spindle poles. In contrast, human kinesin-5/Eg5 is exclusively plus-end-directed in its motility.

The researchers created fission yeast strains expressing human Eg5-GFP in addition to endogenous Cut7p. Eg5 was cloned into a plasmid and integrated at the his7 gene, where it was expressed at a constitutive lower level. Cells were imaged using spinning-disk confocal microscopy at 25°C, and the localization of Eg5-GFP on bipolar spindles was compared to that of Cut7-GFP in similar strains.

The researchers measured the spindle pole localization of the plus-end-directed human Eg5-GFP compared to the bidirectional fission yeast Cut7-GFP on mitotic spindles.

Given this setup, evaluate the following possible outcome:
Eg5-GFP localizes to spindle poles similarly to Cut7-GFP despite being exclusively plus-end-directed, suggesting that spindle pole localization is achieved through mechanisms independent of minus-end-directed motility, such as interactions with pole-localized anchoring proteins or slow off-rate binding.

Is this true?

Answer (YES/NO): NO